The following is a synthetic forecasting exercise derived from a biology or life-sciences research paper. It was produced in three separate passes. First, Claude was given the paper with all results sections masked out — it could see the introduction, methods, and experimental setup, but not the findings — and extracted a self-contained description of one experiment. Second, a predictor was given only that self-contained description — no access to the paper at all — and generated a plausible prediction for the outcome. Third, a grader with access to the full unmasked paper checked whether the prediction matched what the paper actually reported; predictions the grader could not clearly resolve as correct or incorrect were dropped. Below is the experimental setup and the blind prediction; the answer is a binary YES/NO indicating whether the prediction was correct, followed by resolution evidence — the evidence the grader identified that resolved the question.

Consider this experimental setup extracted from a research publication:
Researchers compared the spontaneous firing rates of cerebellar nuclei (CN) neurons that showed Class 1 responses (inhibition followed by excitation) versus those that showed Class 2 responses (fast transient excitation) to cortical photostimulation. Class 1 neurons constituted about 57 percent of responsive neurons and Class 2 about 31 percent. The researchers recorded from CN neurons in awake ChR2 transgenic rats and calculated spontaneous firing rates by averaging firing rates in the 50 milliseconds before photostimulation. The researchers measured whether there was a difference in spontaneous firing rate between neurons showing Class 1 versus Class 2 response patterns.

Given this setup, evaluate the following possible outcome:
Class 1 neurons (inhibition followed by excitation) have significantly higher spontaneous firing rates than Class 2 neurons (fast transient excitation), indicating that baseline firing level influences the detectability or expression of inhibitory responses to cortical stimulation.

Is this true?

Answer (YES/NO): YES